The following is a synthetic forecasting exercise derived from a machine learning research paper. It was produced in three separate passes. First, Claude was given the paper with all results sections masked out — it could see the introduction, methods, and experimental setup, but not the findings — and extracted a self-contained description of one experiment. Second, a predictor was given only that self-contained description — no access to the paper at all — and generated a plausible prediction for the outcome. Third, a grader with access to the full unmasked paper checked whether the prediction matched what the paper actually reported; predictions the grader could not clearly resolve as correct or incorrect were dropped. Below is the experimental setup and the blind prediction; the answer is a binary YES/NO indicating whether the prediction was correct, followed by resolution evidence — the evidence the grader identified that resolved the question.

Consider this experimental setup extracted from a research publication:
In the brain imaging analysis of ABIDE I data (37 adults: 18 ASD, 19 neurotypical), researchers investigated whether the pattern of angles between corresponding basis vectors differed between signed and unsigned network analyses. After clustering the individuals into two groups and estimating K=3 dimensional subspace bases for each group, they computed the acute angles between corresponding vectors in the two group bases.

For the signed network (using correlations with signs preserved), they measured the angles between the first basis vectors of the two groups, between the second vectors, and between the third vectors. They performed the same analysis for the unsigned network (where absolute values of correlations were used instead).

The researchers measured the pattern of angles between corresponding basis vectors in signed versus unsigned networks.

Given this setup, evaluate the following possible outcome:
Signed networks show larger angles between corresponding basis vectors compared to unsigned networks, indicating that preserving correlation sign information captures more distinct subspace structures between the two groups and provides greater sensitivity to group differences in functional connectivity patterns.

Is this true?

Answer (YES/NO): YES